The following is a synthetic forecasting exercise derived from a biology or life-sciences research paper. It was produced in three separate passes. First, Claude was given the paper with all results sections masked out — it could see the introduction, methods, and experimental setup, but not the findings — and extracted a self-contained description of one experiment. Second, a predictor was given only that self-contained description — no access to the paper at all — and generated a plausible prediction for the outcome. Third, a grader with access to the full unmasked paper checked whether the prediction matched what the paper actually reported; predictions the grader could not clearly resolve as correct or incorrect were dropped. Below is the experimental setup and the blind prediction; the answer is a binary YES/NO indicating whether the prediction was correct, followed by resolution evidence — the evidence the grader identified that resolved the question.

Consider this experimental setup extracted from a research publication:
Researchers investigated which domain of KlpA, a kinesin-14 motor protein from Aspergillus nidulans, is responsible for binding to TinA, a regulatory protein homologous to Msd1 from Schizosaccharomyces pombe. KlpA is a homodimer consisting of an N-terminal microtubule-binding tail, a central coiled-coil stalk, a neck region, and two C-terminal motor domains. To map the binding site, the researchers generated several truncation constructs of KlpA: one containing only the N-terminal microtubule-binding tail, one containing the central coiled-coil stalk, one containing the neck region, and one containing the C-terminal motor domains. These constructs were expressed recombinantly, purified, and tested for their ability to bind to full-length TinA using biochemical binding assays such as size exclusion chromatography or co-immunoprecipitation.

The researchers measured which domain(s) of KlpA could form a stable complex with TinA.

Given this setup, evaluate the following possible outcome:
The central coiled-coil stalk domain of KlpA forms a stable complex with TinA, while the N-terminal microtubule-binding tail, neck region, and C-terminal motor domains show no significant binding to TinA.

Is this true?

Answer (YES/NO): YES